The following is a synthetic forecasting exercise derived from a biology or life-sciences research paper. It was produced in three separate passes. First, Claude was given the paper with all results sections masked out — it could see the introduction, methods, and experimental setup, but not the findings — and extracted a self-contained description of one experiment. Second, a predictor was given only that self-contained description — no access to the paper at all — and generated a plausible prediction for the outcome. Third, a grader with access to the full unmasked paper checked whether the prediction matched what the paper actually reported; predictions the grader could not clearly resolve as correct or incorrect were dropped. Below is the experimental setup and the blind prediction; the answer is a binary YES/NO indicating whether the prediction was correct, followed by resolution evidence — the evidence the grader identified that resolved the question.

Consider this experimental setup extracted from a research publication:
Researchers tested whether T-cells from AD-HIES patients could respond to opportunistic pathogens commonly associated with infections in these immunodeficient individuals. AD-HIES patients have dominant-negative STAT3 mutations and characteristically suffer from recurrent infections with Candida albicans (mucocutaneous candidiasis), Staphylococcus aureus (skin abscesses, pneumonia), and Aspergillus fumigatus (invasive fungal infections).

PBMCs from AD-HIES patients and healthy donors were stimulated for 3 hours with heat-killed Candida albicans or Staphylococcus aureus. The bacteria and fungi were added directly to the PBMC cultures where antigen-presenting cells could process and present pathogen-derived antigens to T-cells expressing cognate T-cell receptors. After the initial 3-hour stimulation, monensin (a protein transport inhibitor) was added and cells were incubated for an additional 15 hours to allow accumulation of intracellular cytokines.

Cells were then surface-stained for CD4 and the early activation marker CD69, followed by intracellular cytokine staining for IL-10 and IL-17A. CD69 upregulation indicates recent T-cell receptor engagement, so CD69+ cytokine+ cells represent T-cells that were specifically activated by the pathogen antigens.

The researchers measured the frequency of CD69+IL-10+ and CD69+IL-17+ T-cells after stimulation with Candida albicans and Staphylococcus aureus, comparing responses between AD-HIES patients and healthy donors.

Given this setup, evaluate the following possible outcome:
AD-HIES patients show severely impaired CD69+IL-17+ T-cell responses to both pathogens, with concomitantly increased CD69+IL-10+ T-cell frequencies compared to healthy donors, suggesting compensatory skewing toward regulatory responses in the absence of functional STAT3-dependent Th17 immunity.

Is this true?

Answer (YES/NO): YES